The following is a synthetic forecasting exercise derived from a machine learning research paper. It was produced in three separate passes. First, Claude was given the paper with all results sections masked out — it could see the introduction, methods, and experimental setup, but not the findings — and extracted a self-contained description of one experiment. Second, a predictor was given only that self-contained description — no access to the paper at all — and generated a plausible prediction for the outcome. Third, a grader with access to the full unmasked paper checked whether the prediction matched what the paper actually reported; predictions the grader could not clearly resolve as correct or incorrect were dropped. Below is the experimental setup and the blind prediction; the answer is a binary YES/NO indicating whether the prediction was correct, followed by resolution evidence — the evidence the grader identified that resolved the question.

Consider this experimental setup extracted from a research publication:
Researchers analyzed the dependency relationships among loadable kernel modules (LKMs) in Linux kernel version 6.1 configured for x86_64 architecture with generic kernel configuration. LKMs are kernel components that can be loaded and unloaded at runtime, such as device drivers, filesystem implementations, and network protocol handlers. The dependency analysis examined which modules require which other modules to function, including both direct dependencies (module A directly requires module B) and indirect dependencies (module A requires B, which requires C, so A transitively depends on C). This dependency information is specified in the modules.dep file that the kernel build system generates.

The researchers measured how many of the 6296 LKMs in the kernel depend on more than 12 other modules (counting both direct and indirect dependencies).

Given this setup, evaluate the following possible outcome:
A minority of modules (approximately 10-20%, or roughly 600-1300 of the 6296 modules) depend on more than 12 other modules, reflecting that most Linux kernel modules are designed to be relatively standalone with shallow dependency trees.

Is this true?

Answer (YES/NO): NO